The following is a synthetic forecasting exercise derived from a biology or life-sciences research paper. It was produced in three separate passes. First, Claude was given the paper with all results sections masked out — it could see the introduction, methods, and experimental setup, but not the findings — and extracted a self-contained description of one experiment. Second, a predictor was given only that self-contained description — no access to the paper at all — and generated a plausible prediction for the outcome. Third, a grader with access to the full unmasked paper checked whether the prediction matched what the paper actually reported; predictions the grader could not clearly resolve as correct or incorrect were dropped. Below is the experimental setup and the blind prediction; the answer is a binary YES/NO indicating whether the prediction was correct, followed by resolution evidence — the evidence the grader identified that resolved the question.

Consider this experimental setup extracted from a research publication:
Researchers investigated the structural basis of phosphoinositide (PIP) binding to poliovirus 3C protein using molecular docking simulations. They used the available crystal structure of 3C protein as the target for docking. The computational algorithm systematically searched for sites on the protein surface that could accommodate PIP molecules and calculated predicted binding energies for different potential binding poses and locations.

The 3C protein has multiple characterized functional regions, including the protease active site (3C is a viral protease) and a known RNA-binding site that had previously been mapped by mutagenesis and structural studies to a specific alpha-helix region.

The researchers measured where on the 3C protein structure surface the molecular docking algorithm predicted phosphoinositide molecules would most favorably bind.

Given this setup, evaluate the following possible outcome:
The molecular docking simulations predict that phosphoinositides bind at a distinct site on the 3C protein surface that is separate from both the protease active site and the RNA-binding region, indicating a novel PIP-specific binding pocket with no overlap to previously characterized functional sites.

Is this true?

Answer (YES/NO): NO